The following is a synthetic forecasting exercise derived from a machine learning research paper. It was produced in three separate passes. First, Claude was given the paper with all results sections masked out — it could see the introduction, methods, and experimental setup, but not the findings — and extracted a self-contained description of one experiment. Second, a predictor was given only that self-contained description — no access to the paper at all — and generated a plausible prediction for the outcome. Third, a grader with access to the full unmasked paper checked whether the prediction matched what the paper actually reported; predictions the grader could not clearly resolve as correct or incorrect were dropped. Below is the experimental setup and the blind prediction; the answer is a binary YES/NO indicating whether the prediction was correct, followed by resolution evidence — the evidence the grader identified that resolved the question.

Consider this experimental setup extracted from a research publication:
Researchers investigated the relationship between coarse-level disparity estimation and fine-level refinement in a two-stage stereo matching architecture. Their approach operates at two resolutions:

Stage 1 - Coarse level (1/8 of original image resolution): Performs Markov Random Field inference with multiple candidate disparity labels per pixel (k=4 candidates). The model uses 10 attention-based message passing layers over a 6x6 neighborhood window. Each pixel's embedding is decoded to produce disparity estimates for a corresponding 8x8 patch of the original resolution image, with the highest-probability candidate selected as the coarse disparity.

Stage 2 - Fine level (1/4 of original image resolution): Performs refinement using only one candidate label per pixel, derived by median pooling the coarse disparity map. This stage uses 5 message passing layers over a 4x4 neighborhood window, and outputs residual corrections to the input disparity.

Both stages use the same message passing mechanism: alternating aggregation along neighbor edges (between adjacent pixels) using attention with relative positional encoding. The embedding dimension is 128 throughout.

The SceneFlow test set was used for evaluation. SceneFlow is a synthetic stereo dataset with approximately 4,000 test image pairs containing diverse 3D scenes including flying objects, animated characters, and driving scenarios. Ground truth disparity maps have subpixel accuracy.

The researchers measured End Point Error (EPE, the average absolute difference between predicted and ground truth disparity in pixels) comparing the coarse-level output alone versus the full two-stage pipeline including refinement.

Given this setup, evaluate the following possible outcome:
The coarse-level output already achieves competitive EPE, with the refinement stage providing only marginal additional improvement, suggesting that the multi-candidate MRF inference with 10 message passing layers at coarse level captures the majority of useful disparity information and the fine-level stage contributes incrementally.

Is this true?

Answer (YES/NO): NO